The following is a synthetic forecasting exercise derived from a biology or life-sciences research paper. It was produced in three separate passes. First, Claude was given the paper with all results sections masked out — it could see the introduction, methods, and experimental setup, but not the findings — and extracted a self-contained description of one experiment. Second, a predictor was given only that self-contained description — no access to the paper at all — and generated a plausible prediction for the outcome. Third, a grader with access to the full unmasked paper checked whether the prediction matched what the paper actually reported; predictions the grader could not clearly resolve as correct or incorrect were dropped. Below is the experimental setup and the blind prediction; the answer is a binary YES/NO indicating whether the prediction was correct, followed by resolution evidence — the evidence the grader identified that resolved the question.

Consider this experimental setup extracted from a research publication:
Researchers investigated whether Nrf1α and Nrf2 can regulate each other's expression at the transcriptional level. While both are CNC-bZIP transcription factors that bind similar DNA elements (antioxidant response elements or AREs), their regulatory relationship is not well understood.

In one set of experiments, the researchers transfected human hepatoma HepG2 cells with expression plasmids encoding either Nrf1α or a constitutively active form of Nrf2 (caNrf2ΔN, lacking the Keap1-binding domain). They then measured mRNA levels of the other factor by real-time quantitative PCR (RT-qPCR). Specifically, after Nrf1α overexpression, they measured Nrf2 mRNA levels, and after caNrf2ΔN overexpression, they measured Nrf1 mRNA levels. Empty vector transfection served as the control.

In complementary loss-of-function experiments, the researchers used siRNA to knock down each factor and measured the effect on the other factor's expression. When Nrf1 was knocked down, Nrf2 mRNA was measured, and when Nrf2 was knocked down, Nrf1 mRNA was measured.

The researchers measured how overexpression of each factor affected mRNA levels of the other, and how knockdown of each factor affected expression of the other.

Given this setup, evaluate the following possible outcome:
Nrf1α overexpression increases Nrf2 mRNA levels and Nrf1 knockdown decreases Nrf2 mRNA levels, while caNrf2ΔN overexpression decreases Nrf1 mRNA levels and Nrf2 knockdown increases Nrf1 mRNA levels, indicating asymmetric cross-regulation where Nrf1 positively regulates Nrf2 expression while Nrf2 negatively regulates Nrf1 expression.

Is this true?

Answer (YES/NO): NO